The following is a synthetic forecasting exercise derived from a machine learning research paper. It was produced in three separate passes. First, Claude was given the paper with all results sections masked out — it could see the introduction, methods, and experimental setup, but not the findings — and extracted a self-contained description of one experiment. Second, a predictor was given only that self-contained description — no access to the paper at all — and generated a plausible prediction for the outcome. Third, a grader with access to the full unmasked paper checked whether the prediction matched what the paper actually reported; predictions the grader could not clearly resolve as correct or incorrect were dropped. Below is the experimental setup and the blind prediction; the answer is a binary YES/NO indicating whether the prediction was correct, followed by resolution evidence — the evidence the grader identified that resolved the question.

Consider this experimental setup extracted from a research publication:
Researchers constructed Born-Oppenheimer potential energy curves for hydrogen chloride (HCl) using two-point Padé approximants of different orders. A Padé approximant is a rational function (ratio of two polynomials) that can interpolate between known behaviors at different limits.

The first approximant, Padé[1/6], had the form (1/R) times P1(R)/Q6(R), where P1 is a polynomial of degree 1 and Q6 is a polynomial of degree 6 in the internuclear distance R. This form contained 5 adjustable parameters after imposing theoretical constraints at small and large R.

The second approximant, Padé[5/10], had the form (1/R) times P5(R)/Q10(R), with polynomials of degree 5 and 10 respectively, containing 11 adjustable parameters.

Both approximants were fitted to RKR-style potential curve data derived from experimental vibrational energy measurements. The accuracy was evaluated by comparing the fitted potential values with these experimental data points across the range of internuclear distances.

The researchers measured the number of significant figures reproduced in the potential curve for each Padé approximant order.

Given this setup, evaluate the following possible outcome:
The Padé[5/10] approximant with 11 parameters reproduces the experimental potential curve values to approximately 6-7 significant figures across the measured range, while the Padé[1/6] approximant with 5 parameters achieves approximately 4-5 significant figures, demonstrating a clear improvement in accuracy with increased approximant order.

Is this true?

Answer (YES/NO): NO